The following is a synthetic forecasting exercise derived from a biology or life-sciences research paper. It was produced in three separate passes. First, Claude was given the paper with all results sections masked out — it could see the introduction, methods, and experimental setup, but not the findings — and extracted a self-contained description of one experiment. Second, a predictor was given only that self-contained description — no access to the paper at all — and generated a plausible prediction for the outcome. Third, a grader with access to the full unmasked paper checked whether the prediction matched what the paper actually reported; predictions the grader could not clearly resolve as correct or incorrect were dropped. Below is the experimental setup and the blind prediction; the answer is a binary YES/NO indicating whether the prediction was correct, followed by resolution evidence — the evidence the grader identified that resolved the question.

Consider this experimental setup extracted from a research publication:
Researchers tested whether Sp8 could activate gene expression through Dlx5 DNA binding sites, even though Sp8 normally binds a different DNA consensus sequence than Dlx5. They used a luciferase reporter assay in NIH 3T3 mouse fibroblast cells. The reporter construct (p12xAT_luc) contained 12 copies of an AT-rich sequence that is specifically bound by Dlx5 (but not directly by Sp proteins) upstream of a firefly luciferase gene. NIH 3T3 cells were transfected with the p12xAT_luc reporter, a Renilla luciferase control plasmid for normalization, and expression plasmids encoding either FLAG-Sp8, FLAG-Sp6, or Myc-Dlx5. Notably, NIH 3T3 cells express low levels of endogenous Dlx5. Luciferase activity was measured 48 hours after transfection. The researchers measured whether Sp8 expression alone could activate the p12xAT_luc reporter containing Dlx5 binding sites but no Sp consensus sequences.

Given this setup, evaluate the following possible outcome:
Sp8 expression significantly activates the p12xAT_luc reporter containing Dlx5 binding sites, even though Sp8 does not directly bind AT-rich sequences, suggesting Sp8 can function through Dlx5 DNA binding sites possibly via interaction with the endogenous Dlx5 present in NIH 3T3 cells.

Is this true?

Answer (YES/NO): NO